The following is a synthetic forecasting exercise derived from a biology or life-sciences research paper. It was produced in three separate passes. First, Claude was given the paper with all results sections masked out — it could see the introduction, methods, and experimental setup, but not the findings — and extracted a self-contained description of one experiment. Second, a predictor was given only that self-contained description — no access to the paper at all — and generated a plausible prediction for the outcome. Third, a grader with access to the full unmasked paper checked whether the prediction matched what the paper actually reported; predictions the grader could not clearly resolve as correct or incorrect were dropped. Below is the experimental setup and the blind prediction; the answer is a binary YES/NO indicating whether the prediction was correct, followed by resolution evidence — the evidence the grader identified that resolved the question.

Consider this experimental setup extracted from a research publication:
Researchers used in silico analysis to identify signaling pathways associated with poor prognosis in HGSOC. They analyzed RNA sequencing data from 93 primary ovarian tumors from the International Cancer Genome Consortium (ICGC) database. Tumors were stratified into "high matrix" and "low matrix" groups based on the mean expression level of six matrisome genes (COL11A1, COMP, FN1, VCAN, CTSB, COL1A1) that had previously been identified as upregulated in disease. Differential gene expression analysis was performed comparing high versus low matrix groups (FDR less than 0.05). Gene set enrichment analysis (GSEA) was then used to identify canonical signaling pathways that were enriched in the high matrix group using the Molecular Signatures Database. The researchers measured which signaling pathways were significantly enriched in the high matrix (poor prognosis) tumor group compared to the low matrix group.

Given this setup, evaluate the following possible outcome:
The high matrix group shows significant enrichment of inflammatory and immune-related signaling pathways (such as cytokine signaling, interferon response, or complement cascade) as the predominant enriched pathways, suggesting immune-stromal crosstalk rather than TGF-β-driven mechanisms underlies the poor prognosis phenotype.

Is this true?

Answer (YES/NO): NO